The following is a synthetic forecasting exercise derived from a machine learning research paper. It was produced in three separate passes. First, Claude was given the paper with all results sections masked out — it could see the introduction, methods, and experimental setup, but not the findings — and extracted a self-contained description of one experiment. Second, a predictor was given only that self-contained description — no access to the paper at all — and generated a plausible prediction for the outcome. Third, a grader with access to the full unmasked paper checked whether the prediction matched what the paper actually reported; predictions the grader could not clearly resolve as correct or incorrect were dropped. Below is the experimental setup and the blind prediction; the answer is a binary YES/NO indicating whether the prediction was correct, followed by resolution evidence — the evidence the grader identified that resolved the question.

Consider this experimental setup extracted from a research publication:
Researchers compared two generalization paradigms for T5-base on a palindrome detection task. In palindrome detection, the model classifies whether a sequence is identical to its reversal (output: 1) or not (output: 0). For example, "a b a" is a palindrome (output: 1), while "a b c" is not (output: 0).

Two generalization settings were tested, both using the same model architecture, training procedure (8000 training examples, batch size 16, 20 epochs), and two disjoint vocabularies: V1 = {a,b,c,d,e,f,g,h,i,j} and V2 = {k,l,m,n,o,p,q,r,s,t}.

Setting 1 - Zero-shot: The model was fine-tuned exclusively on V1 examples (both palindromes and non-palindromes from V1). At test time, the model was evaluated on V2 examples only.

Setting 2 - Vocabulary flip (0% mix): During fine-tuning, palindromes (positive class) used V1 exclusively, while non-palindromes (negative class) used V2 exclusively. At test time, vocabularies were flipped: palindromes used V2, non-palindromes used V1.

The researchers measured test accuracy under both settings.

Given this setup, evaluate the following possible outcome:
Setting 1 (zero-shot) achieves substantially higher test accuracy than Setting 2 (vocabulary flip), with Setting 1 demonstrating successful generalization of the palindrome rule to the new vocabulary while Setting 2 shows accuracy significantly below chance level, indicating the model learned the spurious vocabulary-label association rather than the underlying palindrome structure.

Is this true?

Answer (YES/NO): YES